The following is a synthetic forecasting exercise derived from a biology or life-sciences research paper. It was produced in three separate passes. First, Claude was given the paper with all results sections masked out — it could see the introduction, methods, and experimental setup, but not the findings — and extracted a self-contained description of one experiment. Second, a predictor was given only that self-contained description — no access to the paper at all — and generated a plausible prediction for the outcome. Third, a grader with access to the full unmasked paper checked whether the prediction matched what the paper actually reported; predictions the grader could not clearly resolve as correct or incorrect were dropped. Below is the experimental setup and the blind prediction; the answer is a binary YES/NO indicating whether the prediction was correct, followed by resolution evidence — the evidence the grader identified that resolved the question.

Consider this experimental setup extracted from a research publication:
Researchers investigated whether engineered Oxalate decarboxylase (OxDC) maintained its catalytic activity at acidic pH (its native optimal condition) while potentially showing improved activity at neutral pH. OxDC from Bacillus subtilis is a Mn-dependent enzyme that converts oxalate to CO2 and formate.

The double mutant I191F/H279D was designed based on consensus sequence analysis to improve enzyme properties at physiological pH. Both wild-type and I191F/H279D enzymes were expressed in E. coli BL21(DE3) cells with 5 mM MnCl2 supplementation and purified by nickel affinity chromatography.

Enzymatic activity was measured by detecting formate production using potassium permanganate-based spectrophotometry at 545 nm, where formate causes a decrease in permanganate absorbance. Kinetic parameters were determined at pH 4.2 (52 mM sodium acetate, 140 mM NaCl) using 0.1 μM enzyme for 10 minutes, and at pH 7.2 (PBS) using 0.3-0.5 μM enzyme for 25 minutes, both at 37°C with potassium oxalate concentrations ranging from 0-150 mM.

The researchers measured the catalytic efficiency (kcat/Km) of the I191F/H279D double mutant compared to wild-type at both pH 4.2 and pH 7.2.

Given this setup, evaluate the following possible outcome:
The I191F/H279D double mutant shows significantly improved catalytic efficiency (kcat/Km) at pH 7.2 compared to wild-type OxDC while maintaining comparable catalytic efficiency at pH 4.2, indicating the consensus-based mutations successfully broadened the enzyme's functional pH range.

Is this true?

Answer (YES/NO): YES